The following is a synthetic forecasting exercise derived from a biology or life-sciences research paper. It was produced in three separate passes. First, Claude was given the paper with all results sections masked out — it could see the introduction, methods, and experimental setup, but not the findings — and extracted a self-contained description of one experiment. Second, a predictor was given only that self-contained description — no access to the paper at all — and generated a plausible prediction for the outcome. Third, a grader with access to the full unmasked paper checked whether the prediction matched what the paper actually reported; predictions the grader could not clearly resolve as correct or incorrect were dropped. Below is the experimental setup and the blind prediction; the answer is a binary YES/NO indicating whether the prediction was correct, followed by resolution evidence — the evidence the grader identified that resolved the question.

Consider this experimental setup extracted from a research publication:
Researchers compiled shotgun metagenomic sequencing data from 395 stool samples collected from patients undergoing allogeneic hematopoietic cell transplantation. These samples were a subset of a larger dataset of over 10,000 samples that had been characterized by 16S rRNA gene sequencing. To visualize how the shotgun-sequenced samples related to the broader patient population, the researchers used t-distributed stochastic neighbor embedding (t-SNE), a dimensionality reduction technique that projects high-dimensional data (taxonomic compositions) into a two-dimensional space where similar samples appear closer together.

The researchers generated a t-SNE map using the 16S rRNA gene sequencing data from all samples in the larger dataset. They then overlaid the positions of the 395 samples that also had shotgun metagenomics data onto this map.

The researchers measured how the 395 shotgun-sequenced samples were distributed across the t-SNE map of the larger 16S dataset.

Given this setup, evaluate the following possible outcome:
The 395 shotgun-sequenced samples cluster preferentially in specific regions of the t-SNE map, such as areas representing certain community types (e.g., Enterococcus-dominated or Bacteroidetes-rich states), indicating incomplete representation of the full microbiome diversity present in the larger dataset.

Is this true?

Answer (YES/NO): NO